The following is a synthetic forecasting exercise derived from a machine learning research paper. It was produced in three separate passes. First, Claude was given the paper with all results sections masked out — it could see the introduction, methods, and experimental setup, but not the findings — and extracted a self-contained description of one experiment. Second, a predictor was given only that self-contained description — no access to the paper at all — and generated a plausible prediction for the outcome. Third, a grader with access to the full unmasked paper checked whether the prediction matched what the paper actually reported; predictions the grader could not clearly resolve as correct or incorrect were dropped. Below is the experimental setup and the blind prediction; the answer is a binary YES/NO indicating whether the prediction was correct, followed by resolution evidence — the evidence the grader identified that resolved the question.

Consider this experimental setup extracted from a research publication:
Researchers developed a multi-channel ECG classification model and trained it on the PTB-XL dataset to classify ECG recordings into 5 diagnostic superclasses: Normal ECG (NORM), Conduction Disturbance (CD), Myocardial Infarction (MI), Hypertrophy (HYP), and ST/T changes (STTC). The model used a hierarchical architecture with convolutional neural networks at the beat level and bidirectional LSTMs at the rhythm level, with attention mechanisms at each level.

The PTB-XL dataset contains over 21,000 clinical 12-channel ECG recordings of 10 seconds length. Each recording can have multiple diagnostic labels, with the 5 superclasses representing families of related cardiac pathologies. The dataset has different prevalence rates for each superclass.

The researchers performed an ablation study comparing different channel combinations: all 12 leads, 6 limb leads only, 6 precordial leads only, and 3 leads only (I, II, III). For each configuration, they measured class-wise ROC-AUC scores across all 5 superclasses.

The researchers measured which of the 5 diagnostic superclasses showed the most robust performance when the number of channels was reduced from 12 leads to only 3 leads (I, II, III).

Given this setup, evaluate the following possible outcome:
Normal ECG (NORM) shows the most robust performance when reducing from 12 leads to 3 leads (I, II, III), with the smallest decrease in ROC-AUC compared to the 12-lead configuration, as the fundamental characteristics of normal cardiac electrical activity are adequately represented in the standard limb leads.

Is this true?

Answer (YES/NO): YES